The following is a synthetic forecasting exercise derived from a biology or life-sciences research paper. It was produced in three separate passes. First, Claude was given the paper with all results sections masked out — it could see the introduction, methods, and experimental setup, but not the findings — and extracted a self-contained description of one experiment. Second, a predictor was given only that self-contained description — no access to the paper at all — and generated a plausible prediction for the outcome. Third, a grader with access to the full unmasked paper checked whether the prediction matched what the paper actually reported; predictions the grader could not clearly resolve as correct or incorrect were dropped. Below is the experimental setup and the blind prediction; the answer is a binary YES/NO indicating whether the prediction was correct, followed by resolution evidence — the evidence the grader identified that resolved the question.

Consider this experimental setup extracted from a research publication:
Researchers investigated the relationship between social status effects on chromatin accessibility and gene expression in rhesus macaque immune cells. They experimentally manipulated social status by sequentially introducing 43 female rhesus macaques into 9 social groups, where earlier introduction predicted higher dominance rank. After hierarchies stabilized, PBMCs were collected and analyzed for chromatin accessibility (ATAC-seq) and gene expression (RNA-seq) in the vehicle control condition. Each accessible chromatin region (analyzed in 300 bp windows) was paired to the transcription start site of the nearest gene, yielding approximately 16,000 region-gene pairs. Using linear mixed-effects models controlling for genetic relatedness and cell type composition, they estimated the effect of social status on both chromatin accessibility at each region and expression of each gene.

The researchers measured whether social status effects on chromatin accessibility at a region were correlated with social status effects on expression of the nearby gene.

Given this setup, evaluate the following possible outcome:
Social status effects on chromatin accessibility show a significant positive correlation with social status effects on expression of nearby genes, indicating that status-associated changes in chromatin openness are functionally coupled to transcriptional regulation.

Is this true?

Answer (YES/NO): YES